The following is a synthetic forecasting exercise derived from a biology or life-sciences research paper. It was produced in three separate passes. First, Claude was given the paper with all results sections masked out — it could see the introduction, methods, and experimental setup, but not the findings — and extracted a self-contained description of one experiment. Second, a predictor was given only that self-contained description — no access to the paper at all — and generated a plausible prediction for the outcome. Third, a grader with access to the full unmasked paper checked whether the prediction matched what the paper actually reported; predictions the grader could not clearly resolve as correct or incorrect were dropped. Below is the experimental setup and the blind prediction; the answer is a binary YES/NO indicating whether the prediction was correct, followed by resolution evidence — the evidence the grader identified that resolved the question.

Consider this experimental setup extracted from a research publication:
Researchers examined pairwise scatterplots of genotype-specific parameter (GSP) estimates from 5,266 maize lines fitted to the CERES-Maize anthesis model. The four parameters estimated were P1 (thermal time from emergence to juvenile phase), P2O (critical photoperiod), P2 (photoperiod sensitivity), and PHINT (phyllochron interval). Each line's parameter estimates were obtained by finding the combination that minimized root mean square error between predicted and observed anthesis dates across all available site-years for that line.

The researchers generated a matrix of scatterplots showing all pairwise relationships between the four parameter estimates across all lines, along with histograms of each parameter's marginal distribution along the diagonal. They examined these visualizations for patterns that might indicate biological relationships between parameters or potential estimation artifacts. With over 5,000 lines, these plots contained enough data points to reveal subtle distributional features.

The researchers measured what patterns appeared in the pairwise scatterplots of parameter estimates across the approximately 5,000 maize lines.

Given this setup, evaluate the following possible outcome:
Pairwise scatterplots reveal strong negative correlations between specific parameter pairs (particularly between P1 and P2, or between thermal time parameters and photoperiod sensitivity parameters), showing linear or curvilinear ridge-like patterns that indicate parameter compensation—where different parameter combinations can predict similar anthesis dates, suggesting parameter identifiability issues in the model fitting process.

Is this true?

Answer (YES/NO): NO